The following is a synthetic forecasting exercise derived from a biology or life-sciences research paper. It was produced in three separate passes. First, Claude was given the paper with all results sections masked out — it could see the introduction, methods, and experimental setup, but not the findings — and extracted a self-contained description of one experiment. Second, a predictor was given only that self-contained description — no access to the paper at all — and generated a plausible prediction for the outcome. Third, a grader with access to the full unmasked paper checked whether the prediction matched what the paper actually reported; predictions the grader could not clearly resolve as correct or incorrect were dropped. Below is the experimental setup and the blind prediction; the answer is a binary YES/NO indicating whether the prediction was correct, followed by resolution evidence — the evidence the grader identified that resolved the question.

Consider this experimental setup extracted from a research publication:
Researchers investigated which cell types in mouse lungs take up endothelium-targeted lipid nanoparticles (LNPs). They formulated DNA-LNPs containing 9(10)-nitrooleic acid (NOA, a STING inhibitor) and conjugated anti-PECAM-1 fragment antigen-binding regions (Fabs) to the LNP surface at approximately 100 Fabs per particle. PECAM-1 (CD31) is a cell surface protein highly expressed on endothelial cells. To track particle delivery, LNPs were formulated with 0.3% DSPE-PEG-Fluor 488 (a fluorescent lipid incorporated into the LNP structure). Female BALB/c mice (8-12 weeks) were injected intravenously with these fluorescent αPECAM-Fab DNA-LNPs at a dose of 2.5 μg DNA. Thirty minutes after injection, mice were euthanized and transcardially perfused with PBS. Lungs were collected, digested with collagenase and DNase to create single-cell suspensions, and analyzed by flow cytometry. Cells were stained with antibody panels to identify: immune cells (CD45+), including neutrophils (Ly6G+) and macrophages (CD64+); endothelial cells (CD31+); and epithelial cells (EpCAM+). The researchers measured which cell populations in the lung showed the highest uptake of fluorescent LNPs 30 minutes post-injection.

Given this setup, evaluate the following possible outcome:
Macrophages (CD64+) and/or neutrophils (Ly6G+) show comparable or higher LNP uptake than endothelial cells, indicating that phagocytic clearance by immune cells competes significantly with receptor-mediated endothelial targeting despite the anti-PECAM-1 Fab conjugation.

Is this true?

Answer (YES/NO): NO